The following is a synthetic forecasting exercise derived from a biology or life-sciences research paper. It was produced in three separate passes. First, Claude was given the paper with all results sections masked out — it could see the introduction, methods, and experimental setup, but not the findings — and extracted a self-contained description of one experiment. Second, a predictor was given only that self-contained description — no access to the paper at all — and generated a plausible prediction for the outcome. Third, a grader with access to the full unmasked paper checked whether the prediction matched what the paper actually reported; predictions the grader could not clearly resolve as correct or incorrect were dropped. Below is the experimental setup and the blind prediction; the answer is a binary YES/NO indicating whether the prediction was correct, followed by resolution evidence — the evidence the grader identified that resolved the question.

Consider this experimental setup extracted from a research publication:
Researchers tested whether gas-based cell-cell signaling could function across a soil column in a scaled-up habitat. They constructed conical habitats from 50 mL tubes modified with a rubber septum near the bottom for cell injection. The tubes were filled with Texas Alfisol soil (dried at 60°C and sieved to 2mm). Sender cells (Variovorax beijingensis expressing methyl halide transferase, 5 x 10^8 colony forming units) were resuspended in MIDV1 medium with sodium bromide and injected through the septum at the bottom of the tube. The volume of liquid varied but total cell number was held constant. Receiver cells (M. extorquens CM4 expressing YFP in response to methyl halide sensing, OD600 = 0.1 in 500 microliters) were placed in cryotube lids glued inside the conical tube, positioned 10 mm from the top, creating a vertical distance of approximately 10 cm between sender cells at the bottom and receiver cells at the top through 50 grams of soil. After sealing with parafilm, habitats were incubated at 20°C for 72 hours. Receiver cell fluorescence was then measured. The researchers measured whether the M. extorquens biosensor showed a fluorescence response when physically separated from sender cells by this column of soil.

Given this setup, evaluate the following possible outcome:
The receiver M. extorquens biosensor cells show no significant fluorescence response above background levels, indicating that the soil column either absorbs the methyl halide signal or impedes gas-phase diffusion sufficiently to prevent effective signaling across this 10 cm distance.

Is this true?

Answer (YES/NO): NO